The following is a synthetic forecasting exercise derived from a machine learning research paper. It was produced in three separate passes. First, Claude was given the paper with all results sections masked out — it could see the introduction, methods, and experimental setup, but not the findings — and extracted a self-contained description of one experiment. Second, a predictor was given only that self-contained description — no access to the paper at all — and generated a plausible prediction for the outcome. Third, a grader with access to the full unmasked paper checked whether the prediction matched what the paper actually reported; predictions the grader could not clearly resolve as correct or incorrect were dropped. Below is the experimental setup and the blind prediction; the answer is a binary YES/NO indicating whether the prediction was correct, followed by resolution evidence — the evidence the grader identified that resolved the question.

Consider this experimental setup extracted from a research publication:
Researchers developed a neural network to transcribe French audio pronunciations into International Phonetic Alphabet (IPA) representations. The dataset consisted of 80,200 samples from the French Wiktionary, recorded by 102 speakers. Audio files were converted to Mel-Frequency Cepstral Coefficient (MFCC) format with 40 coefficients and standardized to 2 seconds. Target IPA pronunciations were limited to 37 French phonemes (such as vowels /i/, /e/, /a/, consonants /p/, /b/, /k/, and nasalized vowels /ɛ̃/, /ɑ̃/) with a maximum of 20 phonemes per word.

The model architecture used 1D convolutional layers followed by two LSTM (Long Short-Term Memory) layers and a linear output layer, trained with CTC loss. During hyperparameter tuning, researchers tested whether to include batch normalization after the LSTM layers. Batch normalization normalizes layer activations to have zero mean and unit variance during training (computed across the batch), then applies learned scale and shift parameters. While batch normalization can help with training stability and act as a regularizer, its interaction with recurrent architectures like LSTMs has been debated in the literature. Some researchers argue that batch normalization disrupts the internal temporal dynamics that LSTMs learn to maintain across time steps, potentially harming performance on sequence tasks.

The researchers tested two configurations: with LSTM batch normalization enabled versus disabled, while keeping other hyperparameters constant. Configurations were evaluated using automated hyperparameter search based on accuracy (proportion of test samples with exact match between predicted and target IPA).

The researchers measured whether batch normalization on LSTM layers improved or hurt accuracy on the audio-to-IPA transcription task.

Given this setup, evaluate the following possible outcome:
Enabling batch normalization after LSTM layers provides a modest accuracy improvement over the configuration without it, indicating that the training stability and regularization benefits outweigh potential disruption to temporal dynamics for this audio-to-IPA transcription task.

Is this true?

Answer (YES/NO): YES